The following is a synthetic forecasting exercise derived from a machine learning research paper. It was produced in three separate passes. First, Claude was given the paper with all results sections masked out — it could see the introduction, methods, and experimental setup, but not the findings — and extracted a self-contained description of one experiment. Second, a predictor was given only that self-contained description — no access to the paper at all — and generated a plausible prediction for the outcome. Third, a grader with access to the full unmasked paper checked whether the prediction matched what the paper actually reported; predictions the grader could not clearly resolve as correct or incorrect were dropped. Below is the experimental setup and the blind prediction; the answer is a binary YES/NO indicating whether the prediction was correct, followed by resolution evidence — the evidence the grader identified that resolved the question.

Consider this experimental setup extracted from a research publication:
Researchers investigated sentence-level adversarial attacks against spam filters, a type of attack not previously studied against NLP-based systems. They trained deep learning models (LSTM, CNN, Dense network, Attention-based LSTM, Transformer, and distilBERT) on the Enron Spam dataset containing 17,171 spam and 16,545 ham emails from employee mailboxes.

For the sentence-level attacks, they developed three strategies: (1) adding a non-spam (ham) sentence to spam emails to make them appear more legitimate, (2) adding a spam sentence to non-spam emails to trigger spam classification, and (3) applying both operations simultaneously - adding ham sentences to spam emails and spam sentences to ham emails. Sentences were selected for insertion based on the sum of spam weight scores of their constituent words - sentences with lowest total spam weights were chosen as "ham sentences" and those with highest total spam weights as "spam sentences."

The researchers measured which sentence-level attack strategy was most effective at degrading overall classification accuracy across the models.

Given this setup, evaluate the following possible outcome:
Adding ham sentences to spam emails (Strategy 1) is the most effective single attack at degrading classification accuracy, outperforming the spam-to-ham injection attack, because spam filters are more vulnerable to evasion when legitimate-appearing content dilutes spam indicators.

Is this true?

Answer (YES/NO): NO